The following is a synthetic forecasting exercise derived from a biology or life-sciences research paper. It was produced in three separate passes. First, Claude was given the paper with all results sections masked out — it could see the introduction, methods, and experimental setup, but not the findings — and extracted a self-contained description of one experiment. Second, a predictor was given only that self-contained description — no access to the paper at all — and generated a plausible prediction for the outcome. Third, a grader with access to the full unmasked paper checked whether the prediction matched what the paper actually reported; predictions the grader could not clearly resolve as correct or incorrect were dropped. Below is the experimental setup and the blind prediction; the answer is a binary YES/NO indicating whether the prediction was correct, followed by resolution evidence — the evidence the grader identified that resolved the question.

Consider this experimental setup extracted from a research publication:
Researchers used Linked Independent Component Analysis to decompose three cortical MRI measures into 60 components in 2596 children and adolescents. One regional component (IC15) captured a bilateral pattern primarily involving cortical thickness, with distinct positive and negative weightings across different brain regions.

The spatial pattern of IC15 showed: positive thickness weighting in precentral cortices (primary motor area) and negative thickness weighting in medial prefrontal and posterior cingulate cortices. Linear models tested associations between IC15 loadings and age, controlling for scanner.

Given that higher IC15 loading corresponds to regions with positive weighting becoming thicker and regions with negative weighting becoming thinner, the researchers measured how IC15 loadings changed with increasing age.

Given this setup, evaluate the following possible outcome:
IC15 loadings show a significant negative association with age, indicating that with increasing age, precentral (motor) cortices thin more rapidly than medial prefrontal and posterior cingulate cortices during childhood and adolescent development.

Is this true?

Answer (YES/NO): NO